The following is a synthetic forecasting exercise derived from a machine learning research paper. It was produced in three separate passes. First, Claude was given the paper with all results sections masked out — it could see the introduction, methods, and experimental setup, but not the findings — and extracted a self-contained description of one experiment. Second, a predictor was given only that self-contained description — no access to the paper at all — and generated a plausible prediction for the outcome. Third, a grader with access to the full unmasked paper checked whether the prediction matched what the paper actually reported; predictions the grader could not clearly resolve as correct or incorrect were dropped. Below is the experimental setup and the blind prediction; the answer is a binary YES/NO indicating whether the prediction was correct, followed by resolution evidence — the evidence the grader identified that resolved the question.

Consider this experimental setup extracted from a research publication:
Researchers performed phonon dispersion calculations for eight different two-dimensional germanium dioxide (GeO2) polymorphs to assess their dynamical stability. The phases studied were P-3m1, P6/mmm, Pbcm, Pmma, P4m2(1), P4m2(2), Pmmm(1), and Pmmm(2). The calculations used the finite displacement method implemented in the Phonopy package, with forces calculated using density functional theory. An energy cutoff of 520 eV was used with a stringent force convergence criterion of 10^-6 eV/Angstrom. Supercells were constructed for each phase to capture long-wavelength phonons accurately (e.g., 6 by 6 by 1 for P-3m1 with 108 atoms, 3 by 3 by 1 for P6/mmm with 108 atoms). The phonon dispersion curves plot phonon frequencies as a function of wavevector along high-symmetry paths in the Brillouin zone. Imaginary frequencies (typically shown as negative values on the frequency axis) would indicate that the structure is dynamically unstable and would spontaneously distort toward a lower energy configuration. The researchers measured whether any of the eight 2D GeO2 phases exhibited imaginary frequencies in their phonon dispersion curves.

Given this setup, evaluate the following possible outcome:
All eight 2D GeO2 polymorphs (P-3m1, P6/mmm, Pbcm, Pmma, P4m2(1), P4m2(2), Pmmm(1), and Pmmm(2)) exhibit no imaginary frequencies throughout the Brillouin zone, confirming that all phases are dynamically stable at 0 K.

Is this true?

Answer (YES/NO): NO